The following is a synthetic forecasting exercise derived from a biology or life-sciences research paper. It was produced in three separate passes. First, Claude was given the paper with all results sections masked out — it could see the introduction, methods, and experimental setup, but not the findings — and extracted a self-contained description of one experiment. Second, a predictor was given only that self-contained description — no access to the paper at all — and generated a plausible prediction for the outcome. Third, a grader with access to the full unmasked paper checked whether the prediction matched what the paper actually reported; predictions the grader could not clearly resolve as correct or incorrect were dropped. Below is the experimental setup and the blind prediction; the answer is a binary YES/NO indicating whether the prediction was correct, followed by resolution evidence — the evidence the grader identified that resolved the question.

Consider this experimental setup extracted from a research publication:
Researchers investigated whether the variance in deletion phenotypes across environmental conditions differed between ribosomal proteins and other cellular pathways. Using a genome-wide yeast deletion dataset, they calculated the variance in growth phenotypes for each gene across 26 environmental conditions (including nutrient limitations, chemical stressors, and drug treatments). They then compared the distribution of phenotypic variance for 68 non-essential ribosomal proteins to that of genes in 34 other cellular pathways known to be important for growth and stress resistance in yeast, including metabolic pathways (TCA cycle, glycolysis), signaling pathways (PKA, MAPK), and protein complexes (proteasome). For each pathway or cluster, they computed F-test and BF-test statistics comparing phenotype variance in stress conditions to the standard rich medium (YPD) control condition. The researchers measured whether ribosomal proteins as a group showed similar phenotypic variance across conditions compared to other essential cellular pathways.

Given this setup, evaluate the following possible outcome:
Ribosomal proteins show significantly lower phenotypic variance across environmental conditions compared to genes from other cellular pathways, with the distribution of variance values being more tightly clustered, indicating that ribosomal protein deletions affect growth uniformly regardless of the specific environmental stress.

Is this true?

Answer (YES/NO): NO